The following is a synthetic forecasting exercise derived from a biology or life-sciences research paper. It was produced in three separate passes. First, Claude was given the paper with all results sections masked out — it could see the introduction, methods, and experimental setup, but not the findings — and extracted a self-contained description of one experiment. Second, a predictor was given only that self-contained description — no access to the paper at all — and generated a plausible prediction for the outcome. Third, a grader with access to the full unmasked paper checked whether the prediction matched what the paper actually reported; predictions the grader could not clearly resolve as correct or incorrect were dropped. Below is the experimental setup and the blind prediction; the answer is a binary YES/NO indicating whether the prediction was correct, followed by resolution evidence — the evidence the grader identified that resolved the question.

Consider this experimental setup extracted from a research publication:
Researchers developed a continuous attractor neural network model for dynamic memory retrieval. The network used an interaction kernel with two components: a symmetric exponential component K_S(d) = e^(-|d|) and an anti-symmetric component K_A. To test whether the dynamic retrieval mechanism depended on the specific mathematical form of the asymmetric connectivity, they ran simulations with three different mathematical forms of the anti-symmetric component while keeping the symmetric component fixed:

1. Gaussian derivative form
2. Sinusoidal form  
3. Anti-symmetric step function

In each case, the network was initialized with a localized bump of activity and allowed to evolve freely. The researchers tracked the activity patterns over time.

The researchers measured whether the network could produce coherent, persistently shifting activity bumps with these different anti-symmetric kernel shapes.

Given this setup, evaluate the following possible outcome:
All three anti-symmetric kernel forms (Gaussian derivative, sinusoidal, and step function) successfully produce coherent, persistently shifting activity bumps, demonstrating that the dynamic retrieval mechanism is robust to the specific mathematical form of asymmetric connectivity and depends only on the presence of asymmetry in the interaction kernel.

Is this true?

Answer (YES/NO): YES